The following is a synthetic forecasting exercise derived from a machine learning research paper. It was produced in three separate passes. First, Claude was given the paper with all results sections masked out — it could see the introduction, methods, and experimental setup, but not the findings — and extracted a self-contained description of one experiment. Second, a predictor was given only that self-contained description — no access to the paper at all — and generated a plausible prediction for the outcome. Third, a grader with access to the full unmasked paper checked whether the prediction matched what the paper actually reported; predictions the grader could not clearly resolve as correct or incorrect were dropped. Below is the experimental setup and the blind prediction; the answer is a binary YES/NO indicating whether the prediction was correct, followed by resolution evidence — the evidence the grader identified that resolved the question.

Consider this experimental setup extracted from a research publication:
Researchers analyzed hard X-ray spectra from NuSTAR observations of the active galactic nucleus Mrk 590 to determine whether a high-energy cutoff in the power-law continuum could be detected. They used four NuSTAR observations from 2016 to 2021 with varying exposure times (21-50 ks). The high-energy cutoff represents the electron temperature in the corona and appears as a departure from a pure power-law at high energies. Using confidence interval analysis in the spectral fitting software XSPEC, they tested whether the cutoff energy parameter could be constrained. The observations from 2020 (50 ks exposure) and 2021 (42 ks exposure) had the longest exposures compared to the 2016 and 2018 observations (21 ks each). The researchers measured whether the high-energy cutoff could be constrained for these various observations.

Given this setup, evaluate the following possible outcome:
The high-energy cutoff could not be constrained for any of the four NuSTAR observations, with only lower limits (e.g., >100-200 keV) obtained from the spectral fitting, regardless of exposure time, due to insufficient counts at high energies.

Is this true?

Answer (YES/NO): NO